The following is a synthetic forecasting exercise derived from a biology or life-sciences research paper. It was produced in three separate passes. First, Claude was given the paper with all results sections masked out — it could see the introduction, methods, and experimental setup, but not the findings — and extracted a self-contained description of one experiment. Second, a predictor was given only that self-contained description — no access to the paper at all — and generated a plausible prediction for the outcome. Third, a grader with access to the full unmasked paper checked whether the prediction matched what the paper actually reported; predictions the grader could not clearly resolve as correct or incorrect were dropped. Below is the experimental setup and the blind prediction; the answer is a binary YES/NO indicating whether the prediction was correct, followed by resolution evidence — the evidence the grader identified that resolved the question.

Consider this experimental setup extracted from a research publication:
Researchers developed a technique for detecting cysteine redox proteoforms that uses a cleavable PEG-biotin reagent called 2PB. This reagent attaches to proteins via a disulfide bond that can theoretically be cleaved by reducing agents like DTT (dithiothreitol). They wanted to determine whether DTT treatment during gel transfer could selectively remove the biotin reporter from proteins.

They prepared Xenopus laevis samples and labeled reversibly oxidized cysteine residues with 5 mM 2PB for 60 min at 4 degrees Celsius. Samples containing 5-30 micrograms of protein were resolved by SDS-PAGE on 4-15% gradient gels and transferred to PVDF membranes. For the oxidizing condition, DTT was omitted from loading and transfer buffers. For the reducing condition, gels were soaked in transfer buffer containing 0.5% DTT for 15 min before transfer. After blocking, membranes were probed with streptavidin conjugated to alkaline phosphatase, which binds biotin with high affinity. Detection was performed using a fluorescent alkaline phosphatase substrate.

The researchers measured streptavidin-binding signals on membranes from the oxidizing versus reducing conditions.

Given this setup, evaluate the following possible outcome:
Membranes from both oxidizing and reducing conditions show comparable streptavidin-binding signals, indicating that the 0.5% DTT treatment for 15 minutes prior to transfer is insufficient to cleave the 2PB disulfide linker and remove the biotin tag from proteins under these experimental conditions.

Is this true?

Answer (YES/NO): NO